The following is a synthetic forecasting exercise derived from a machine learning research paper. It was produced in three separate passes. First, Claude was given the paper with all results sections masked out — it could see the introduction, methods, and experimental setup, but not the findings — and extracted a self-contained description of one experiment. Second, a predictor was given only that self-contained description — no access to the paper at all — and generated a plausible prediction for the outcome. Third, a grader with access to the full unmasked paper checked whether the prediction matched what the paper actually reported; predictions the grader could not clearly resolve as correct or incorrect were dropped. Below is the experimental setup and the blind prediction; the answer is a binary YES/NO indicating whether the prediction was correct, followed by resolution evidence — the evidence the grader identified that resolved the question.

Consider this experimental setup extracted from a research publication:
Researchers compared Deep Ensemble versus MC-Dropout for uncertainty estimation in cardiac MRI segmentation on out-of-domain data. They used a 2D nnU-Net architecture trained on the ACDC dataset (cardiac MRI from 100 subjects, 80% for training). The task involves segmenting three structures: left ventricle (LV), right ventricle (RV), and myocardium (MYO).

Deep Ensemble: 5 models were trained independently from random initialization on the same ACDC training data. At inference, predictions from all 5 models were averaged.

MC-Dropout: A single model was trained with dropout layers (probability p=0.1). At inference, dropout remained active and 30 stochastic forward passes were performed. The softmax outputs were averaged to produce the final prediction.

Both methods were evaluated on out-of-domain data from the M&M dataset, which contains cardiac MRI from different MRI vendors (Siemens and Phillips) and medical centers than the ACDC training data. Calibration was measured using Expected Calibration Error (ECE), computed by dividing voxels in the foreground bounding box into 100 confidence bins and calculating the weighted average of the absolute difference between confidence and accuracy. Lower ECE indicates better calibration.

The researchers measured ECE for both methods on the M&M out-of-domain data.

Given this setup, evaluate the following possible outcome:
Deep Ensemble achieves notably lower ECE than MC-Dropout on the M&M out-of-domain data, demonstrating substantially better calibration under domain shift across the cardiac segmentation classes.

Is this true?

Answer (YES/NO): YES